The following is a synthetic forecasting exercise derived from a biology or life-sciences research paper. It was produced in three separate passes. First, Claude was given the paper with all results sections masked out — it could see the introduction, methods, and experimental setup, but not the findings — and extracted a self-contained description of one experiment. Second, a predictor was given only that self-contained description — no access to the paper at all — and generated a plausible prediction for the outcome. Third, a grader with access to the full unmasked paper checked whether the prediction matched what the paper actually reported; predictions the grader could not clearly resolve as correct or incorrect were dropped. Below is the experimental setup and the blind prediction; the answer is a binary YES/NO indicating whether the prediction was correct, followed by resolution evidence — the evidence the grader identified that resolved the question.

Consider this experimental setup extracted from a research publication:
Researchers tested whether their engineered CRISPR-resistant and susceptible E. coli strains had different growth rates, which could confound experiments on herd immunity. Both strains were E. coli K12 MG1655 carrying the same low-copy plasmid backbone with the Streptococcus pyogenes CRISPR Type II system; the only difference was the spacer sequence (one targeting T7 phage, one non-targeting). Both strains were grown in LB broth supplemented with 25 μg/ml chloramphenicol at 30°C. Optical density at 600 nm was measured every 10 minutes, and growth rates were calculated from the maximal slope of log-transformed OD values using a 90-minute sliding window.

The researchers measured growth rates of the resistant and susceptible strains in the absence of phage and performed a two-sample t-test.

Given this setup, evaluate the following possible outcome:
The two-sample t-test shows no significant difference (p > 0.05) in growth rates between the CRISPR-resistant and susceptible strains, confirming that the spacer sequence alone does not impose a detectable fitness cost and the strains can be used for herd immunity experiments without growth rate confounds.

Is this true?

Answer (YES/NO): YES